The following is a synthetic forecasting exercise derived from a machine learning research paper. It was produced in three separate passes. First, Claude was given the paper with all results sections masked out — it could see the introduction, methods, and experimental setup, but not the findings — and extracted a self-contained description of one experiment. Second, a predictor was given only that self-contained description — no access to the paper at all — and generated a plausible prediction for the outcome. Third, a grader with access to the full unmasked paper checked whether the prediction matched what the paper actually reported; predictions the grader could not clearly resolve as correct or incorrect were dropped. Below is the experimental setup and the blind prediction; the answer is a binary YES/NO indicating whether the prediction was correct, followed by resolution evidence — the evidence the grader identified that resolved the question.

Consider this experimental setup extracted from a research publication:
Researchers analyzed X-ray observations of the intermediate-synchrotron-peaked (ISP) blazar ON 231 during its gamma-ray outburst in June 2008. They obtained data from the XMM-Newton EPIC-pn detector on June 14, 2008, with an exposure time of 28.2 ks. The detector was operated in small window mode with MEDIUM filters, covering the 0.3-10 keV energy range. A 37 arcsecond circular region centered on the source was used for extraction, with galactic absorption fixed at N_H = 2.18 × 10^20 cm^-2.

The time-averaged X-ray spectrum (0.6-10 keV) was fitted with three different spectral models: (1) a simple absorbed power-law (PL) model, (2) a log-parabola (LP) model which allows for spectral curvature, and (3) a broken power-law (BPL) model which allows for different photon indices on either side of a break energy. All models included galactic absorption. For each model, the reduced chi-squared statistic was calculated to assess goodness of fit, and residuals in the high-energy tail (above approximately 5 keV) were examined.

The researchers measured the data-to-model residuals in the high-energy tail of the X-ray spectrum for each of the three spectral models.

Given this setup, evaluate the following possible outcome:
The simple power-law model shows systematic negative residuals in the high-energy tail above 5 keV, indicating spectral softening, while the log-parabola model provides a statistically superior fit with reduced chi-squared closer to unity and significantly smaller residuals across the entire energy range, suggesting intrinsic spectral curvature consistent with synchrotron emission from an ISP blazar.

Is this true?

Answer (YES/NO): NO